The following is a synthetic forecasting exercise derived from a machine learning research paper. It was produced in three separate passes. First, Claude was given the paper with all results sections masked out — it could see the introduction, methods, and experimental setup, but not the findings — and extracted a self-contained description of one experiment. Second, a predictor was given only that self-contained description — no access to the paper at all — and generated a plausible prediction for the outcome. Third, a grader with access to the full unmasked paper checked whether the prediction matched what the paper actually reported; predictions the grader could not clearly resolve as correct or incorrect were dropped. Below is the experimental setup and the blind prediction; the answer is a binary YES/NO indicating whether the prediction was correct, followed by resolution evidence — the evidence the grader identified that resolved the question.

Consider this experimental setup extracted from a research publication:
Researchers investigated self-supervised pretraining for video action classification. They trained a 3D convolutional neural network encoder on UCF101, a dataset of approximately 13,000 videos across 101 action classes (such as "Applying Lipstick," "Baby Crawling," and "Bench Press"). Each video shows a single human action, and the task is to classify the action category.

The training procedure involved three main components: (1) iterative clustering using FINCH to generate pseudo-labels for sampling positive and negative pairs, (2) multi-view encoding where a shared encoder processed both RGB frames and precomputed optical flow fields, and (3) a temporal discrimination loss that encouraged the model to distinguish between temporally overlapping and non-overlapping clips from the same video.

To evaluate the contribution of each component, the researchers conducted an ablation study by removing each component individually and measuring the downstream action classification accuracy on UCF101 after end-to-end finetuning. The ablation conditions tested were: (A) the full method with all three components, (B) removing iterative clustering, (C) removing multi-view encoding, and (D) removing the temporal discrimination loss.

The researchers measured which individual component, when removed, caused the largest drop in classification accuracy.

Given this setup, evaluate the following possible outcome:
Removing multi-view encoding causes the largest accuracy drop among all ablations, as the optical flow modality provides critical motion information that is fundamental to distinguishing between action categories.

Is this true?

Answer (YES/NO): NO